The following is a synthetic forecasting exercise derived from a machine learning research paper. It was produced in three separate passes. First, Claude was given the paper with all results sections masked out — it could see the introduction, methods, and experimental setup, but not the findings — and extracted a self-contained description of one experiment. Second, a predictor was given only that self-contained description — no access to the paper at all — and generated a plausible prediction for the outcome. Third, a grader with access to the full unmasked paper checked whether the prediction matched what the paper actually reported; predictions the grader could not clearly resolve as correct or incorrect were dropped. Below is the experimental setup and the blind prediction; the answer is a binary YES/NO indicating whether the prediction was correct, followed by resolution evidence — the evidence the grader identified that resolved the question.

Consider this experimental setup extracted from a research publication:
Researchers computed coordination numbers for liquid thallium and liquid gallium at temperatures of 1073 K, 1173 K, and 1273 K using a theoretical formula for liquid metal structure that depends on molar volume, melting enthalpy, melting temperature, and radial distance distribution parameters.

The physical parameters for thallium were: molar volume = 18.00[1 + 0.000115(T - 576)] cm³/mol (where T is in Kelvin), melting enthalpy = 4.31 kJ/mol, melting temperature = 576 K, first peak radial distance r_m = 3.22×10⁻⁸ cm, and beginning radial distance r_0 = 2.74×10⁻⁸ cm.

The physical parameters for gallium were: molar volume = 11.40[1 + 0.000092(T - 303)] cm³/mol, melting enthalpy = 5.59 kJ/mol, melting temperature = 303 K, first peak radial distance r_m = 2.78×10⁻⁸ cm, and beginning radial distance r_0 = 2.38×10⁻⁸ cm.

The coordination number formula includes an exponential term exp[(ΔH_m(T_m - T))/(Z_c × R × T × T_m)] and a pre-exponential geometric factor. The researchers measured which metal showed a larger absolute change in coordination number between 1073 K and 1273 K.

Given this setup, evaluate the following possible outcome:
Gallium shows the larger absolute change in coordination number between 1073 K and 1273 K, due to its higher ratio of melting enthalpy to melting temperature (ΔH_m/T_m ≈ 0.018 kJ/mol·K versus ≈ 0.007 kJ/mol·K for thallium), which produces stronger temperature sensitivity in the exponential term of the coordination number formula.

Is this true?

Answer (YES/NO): NO